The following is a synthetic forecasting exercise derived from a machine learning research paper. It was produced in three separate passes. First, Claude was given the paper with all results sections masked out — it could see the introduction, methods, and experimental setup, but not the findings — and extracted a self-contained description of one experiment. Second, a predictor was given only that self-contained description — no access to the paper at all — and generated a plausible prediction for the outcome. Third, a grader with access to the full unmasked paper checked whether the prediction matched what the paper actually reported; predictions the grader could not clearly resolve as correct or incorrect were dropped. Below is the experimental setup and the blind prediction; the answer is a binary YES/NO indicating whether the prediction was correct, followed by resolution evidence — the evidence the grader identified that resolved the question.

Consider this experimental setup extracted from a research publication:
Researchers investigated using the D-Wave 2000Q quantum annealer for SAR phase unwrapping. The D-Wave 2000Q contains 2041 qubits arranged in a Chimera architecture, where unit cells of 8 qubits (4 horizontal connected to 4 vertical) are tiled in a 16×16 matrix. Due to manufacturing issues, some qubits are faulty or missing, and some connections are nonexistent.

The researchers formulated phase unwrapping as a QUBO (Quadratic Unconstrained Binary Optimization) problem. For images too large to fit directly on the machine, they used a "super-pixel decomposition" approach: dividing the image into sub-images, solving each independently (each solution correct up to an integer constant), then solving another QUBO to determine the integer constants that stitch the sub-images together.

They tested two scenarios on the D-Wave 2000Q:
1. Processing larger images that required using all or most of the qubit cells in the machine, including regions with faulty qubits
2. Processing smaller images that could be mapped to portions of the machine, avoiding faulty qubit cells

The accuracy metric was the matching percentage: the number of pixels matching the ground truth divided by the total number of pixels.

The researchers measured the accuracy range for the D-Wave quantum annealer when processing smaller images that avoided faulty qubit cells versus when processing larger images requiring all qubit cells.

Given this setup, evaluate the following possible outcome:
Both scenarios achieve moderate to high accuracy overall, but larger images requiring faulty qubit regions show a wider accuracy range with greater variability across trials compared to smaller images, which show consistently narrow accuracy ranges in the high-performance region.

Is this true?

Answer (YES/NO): YES